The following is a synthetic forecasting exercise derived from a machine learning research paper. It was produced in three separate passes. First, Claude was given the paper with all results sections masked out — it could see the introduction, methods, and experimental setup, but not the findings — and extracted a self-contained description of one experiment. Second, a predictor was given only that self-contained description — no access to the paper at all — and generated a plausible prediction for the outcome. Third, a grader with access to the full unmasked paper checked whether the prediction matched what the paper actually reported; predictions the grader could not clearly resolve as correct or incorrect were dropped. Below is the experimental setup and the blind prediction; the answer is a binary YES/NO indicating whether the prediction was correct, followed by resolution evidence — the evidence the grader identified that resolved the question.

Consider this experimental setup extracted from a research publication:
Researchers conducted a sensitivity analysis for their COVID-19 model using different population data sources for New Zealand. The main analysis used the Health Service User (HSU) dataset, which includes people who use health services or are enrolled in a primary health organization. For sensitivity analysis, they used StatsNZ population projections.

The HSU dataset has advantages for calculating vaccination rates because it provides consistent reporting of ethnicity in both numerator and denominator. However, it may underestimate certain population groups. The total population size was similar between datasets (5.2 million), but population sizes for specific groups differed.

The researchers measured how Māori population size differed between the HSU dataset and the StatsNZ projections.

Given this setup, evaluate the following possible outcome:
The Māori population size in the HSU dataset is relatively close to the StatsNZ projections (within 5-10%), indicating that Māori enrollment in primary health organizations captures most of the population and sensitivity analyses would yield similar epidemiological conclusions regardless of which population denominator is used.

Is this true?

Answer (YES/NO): NO